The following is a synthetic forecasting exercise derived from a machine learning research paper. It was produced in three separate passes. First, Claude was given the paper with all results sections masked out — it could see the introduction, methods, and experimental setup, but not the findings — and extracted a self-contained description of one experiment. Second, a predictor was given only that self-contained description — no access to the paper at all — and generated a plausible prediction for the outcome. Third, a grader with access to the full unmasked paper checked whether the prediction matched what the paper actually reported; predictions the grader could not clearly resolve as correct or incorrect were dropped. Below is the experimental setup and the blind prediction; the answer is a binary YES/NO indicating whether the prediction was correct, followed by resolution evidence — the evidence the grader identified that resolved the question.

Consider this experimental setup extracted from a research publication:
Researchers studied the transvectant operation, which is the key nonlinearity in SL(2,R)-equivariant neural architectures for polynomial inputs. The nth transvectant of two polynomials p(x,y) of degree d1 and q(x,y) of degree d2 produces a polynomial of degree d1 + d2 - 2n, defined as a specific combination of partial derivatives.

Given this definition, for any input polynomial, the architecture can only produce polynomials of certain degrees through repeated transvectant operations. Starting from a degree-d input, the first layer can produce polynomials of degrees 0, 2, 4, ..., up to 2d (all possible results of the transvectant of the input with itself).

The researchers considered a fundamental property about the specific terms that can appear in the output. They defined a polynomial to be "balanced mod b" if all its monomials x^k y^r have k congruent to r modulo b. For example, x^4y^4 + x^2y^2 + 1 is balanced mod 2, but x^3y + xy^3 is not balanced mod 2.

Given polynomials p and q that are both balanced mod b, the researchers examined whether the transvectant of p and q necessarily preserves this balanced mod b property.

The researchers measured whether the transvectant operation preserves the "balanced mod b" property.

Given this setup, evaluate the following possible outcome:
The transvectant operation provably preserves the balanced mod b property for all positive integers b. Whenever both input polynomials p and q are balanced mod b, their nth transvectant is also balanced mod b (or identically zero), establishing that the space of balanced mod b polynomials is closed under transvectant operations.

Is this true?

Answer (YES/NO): YES